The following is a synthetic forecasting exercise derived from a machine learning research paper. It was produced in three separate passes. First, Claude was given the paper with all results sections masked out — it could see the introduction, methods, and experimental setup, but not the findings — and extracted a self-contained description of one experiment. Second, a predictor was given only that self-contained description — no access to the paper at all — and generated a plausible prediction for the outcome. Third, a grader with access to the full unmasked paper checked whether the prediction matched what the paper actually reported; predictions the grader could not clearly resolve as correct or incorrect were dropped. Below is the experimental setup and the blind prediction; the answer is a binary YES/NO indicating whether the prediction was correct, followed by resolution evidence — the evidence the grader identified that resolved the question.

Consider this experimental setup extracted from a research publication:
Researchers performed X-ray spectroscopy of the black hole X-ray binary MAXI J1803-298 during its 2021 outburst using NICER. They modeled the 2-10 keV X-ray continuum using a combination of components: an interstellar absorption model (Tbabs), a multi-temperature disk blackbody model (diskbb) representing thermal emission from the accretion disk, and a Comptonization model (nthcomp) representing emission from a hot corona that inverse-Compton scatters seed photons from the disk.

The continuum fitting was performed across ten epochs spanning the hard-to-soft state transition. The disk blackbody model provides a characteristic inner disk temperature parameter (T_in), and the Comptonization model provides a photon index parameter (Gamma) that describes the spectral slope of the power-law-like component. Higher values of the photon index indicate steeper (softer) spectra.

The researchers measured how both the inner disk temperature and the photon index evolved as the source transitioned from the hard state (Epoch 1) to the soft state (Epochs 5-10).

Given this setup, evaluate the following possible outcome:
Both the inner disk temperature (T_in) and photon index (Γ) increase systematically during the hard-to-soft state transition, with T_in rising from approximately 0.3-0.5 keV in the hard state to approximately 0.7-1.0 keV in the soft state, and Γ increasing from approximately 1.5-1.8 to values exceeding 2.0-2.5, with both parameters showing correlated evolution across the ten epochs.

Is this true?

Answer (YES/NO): NO